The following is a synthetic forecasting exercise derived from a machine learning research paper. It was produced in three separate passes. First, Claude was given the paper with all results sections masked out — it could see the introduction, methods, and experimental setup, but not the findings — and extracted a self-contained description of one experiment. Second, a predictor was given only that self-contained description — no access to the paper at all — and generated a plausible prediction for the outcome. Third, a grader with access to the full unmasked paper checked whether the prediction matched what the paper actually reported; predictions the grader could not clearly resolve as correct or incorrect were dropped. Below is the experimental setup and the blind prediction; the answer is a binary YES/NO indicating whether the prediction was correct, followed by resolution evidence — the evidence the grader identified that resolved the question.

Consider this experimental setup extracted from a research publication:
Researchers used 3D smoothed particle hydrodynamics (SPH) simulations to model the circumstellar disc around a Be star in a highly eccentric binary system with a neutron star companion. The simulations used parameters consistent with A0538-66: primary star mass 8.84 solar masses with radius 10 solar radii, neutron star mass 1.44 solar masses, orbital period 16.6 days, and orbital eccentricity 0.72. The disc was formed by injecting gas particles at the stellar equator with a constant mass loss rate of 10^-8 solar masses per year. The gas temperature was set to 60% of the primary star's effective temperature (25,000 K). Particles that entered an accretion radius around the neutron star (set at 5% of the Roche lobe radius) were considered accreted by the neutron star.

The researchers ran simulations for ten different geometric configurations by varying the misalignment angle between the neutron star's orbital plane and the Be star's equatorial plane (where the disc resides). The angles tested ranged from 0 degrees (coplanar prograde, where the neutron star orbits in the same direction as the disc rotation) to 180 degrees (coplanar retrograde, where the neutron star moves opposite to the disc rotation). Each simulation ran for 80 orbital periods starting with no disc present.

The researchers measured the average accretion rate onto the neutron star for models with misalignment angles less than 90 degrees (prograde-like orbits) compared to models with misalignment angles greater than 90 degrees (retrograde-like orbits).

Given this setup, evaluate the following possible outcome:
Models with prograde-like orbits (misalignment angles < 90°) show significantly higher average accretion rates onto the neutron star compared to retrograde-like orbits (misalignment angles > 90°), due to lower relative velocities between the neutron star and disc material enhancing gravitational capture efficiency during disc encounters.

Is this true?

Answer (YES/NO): YES